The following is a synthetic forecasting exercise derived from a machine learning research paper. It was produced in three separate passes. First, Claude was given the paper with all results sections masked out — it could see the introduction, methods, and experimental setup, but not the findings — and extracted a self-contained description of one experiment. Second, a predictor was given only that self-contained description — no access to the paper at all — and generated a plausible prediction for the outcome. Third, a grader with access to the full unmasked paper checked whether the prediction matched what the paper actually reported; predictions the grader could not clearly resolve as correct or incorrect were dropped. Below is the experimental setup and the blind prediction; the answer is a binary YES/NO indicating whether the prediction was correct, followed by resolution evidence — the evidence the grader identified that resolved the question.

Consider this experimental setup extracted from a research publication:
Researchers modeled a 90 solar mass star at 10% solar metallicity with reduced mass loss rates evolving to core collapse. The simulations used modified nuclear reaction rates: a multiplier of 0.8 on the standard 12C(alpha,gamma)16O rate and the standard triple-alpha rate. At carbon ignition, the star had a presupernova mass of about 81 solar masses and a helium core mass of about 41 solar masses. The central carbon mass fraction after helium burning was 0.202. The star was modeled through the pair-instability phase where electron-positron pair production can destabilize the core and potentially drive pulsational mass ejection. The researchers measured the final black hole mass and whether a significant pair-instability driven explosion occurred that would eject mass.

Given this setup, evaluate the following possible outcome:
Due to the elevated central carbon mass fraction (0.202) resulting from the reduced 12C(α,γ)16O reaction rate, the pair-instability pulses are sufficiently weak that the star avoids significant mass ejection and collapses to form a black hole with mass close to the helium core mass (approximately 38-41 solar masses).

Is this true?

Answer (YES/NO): NO